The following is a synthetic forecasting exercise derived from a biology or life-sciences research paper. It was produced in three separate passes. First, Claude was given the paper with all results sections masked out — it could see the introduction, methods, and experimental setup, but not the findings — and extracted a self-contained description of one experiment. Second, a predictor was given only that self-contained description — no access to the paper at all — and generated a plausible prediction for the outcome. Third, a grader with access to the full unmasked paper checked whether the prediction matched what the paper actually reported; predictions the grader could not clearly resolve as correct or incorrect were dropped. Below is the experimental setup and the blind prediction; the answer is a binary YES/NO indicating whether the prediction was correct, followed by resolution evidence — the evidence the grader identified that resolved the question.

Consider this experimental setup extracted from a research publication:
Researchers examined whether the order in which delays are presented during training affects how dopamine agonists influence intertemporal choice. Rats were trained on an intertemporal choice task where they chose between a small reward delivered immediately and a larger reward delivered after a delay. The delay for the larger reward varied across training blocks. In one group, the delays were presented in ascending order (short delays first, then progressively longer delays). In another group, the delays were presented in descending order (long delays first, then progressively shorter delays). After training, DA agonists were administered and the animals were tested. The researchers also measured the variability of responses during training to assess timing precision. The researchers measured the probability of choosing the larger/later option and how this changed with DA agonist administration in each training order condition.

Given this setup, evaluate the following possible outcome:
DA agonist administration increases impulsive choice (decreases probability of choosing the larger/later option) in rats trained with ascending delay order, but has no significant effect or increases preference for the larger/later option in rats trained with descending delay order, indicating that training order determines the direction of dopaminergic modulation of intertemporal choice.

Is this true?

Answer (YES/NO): NO